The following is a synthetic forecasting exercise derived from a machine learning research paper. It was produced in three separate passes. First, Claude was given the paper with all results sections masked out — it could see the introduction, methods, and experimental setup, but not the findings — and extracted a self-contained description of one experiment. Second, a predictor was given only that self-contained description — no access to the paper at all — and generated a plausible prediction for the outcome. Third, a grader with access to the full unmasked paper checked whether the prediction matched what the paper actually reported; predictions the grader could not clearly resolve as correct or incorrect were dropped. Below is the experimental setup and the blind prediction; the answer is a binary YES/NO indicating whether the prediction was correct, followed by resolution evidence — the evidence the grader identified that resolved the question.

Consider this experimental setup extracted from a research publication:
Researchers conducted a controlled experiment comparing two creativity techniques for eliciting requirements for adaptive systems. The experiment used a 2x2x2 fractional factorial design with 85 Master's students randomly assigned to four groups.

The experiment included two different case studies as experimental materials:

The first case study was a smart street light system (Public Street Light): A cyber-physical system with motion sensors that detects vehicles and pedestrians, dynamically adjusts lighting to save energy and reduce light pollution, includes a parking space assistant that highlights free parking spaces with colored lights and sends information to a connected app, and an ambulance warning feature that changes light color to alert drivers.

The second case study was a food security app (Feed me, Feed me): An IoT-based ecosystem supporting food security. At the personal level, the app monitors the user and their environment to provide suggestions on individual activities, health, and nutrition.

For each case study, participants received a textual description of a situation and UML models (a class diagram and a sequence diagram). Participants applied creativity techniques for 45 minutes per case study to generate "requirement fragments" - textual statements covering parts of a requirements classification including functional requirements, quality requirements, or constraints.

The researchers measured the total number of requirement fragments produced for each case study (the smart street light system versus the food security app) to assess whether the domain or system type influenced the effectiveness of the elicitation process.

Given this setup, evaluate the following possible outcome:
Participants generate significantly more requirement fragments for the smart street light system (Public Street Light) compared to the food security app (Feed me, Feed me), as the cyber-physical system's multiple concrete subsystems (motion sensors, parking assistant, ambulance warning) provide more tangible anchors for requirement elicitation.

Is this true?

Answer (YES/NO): NO